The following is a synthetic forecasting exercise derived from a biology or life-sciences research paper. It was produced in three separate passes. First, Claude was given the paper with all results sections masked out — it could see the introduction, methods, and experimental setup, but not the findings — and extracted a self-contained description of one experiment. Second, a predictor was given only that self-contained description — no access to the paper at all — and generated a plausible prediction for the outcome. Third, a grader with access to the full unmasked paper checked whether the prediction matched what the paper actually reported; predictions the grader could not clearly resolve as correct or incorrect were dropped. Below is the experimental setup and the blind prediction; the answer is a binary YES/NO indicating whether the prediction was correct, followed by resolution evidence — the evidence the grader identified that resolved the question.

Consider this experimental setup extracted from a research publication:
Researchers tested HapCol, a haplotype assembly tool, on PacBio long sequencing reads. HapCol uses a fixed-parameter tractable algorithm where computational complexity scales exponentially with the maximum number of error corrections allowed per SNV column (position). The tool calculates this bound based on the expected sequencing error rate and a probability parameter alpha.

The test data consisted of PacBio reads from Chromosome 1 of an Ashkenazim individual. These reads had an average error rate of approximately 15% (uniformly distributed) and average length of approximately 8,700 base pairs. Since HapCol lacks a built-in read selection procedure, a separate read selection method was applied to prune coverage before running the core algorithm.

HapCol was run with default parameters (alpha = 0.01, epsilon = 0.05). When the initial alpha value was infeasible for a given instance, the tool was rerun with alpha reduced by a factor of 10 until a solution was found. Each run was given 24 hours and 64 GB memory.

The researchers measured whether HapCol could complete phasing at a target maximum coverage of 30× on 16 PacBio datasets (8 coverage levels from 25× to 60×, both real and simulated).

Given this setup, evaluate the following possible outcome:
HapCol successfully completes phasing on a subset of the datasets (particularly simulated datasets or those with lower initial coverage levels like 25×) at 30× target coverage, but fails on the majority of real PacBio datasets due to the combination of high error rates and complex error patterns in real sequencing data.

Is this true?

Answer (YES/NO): NO